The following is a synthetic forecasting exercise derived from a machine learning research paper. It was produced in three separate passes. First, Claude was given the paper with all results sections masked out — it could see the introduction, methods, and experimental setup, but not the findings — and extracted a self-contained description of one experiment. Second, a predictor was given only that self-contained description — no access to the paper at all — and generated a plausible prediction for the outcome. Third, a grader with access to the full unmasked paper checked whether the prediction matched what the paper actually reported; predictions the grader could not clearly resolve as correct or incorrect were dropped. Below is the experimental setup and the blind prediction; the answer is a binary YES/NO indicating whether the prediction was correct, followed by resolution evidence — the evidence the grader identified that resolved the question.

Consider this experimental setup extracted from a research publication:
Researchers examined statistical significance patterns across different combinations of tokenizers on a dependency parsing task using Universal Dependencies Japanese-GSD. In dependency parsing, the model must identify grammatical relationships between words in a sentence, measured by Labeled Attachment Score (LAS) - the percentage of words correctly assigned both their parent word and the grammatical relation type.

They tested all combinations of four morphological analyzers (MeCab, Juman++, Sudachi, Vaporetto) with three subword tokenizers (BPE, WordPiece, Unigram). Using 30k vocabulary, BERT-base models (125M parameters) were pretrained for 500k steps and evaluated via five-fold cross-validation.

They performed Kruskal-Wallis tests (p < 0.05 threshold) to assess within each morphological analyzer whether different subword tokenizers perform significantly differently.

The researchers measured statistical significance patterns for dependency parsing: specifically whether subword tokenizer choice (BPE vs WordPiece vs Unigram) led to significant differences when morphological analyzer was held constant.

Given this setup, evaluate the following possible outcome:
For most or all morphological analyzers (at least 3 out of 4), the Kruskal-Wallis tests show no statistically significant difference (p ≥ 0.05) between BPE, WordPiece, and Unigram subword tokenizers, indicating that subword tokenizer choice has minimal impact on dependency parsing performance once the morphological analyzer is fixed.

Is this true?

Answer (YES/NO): YES